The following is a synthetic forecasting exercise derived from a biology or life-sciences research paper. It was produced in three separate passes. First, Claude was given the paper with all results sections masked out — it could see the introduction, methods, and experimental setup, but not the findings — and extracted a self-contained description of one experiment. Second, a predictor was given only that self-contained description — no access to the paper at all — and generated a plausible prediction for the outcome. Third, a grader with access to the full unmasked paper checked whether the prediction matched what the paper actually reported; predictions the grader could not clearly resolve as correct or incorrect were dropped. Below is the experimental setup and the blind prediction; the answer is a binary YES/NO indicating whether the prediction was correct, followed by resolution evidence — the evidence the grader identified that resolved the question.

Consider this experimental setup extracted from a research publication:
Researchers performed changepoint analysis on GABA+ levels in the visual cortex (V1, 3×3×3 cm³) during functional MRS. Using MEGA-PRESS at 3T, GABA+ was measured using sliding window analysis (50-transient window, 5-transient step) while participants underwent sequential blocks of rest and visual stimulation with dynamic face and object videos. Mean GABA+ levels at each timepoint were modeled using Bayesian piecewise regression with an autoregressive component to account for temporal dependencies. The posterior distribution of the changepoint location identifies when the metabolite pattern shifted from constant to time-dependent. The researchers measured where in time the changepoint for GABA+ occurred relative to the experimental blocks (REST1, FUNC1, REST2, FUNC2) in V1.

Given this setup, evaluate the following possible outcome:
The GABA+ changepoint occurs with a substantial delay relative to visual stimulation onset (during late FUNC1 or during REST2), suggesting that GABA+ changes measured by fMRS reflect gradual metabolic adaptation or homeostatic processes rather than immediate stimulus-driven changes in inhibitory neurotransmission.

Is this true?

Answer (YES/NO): NO